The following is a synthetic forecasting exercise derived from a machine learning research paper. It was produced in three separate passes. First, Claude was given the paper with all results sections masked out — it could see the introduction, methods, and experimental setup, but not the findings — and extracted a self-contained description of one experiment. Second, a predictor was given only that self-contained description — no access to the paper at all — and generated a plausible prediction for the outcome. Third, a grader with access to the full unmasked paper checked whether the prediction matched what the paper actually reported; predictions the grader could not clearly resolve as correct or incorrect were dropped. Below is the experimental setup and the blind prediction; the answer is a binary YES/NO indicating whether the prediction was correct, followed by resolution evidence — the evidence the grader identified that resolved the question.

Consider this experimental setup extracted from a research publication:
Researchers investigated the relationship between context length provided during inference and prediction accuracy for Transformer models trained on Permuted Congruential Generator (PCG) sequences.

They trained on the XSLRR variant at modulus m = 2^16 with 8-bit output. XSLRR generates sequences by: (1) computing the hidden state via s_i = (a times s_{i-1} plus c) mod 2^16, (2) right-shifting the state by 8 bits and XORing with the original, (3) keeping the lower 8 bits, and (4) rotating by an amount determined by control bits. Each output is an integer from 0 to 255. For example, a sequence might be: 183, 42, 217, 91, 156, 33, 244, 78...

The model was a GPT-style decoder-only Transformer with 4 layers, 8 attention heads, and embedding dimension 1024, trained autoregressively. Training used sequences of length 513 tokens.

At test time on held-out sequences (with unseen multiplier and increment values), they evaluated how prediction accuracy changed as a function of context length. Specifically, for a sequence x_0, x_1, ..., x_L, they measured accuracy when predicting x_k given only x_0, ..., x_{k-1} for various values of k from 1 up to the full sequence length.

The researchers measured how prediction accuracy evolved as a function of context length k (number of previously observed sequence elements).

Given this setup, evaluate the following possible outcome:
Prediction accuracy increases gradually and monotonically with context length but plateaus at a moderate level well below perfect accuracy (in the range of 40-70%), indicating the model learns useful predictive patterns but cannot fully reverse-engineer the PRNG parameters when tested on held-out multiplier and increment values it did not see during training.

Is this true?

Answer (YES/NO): NO